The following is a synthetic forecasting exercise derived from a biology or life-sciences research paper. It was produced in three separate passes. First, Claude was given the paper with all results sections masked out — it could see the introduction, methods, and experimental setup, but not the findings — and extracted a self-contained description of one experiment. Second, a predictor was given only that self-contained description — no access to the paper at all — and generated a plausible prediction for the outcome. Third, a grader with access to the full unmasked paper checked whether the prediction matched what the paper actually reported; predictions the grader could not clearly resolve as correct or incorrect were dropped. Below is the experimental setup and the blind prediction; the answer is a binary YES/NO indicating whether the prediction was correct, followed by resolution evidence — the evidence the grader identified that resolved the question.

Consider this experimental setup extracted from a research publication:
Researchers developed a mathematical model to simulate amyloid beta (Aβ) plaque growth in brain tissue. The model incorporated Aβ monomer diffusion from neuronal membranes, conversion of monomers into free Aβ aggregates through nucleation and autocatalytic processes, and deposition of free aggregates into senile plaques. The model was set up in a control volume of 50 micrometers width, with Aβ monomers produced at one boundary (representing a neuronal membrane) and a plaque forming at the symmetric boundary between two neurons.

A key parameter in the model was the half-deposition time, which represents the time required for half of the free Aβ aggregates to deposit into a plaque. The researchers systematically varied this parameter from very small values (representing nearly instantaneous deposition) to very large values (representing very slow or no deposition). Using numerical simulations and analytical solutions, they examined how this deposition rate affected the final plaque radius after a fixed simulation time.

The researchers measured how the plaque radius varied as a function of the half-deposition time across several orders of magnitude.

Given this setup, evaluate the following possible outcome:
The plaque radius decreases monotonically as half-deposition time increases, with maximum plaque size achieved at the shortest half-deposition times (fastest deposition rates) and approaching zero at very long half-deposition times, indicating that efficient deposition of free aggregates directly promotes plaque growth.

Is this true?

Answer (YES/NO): NO